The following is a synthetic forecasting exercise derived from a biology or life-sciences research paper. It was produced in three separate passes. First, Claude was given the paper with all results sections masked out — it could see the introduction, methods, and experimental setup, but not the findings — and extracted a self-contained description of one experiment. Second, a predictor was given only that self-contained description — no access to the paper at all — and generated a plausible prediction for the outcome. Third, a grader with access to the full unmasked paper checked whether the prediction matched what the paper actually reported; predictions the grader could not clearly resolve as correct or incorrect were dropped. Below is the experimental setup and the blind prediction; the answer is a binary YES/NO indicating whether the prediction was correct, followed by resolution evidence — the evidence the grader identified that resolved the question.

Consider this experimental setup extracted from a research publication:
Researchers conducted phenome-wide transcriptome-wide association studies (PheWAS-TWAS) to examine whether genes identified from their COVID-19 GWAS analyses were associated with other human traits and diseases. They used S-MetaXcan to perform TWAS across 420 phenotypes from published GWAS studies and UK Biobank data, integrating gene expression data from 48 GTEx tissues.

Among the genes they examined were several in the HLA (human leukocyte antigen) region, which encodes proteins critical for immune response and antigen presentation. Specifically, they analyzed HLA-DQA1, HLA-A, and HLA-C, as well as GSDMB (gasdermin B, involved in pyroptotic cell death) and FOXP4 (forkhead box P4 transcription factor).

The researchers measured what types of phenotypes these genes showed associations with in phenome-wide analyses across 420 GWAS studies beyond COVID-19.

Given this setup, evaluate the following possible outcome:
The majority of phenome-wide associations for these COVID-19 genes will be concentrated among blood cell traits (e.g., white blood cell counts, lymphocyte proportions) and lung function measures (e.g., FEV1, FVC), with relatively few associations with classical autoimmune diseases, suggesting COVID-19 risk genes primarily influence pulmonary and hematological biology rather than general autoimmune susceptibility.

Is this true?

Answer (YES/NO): NO